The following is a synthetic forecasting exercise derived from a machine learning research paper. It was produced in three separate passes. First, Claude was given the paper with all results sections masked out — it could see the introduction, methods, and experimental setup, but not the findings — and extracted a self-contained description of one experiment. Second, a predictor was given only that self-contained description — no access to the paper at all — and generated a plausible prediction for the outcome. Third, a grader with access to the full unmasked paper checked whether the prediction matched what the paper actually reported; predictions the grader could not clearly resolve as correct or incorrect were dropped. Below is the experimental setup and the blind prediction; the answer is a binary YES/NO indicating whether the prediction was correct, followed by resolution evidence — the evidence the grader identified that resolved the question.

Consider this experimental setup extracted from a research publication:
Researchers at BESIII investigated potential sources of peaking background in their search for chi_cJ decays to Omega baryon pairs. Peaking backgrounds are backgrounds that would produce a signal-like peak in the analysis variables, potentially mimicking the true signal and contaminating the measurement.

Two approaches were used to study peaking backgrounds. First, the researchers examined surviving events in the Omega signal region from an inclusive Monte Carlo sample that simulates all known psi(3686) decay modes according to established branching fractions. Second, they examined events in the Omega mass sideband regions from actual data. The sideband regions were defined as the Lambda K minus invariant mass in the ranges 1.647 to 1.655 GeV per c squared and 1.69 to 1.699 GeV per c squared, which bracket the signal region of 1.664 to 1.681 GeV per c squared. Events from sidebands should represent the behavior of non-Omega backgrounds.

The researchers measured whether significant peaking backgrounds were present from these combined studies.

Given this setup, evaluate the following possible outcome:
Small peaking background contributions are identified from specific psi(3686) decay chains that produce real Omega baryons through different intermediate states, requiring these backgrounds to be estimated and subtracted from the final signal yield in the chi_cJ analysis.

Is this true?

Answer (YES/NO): NO